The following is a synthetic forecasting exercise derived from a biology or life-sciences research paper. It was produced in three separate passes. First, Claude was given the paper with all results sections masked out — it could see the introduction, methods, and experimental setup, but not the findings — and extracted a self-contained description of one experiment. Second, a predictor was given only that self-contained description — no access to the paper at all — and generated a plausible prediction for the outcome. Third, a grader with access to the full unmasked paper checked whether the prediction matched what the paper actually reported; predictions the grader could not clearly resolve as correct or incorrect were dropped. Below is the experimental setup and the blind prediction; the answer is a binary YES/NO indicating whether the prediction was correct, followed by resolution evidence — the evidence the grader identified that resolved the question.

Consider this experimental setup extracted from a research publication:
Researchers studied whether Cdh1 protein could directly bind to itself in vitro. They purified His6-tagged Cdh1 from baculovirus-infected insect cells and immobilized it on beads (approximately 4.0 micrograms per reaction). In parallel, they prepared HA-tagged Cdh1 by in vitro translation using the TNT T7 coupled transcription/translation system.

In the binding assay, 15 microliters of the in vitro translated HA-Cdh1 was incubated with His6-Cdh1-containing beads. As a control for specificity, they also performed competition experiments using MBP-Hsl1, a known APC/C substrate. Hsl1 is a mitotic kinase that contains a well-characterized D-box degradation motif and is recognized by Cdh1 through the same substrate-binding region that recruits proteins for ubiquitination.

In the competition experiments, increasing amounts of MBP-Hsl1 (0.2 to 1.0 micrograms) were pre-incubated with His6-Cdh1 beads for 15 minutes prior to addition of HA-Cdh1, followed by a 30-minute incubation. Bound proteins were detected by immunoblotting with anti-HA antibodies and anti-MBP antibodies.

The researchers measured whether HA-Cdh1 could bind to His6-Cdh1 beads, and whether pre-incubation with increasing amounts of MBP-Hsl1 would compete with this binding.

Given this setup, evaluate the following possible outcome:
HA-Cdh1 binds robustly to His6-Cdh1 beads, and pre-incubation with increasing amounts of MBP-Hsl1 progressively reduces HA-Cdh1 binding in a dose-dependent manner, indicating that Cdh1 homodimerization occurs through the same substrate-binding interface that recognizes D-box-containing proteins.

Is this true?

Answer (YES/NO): NO